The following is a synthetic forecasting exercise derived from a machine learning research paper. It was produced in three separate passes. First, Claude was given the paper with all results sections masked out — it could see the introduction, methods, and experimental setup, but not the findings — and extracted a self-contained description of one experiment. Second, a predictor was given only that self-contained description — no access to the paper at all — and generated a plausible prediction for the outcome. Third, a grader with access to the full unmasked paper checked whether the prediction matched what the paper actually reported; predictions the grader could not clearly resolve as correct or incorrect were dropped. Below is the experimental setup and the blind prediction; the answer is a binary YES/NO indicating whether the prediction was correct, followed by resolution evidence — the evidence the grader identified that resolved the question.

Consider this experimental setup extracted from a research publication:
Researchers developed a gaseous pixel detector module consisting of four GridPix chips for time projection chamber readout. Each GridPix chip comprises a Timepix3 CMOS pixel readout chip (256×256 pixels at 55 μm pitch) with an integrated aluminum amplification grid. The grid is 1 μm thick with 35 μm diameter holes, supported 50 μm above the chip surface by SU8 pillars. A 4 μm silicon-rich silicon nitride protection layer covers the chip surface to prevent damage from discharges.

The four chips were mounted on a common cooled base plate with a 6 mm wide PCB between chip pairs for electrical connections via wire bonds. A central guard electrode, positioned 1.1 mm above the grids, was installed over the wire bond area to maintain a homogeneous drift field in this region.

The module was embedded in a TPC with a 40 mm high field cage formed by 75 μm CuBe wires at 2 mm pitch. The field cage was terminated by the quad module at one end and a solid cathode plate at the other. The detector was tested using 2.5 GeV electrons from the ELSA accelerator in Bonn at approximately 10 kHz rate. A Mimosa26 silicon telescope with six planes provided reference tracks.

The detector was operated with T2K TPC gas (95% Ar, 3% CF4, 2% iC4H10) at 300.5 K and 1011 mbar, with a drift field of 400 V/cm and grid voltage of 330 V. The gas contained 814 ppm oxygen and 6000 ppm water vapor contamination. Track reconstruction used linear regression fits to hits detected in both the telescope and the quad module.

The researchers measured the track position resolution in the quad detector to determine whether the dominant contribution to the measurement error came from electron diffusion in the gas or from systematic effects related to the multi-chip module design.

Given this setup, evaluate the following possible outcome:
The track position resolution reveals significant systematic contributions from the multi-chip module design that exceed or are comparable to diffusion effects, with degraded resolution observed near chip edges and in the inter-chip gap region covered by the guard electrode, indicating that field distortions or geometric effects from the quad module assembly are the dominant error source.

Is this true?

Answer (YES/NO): NO